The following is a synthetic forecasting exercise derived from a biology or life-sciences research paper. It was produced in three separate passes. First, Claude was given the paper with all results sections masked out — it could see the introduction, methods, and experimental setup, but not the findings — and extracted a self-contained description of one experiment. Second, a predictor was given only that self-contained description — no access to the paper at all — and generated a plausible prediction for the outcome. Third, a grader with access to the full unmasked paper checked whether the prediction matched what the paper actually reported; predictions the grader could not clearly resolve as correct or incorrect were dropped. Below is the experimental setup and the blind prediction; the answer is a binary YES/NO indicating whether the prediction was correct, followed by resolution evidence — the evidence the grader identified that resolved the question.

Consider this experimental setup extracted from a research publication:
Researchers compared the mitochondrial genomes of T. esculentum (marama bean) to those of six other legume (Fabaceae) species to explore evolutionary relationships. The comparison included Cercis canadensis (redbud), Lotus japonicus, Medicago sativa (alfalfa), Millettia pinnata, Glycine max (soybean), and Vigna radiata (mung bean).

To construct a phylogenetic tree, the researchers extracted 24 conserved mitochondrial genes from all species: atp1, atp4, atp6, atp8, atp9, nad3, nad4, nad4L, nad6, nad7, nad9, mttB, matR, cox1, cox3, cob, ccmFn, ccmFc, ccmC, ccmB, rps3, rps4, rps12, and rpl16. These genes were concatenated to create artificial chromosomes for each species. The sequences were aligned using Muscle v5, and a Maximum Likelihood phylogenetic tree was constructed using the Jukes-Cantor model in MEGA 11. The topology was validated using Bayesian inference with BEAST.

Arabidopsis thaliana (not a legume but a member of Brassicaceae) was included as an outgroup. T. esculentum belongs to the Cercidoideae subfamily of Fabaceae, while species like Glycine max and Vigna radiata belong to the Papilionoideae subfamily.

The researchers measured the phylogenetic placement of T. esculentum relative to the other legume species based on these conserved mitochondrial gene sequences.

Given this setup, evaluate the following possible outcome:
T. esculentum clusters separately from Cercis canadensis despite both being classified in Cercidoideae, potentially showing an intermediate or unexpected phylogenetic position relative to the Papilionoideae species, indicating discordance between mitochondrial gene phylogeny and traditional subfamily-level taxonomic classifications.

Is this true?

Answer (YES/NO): NO